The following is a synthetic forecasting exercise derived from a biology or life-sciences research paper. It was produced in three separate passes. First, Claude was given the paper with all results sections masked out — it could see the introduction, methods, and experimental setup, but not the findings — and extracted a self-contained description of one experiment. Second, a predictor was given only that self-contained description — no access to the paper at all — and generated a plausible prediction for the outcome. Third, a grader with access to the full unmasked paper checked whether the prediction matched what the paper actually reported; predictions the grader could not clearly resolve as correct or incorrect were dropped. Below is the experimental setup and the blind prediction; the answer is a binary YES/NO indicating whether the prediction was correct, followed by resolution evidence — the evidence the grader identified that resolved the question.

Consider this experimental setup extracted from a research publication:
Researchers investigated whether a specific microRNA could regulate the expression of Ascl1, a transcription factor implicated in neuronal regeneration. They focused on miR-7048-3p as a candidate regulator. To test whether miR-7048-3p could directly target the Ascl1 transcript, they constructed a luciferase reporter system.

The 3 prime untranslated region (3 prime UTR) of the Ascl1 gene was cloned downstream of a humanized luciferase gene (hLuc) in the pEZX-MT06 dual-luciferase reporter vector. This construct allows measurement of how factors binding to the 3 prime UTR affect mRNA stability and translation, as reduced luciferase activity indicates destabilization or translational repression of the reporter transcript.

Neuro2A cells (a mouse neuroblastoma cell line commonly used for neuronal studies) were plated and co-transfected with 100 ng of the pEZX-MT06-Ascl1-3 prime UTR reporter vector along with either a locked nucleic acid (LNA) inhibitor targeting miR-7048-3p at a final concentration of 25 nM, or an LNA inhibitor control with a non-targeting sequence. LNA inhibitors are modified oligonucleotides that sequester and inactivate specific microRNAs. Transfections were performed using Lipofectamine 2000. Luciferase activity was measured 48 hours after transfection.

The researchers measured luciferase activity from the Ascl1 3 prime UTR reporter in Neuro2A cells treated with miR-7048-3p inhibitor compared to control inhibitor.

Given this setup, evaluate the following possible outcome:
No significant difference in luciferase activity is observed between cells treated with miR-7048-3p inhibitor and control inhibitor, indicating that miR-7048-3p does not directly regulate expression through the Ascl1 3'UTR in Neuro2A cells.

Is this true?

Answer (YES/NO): NO